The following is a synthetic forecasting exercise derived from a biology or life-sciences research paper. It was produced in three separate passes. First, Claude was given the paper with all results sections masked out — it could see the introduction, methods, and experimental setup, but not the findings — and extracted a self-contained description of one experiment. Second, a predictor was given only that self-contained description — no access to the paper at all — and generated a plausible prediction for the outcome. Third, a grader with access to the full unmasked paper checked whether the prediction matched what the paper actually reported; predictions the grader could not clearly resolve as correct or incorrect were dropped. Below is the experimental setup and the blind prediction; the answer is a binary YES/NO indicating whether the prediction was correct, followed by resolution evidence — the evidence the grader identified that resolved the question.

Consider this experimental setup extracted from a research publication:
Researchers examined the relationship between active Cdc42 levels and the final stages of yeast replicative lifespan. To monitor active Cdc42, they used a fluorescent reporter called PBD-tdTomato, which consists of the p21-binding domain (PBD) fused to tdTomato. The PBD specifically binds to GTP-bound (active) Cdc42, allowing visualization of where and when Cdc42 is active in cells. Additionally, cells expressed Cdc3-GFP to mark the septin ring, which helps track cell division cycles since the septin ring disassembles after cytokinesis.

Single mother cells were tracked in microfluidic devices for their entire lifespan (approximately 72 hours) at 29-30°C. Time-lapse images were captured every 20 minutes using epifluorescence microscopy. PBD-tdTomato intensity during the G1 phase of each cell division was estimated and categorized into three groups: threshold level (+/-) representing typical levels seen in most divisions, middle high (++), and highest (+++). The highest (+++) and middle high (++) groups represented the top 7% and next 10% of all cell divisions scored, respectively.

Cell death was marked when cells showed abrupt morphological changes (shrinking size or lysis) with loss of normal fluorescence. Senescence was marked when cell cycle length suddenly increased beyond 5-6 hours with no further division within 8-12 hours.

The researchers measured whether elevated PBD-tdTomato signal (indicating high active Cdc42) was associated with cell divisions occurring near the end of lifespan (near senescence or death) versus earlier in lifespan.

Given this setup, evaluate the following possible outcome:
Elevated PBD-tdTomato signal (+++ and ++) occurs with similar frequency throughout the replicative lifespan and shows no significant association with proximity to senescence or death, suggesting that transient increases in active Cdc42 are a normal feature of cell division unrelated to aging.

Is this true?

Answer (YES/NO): NO